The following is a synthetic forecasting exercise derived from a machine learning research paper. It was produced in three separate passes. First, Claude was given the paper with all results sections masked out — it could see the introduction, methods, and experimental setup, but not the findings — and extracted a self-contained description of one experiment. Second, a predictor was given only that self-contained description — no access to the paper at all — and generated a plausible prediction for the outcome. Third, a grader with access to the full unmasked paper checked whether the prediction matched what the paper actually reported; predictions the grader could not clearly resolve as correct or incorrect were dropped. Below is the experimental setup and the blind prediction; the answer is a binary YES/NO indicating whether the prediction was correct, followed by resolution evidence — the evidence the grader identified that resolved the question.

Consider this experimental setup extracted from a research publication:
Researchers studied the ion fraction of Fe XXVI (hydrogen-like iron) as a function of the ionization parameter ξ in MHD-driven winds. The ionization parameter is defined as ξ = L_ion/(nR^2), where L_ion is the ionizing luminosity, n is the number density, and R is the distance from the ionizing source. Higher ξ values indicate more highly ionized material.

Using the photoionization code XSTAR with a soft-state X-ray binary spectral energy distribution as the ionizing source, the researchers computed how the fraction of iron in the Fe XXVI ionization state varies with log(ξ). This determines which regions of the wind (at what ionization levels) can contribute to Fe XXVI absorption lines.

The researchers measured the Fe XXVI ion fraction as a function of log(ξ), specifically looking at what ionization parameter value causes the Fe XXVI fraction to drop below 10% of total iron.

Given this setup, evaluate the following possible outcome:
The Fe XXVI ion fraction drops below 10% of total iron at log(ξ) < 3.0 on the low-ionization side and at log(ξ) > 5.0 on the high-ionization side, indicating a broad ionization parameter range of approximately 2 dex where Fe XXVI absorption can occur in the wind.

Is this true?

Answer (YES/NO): NO